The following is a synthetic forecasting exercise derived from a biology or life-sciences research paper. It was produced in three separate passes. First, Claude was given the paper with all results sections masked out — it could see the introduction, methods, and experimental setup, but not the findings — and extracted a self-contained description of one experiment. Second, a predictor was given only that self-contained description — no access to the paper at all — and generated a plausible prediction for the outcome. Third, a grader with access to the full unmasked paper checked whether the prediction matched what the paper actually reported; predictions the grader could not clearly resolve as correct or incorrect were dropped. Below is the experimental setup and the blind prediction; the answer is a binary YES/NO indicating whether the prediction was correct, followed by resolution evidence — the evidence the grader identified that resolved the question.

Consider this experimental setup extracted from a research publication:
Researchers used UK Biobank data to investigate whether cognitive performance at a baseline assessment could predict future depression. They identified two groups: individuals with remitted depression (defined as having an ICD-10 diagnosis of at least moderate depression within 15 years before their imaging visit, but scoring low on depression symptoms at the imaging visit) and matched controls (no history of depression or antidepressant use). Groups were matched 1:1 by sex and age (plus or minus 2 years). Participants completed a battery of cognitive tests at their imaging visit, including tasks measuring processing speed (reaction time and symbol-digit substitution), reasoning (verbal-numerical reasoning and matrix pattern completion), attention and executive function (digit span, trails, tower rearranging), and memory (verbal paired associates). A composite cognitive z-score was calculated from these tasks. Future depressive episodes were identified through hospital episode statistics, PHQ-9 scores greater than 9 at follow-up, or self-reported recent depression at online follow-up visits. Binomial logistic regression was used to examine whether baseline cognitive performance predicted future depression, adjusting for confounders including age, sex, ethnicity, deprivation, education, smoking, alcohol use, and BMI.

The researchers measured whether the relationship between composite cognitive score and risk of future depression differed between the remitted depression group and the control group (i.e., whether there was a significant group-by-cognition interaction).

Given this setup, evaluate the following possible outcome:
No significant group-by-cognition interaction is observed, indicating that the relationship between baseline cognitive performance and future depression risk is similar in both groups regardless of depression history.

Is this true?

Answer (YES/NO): NO